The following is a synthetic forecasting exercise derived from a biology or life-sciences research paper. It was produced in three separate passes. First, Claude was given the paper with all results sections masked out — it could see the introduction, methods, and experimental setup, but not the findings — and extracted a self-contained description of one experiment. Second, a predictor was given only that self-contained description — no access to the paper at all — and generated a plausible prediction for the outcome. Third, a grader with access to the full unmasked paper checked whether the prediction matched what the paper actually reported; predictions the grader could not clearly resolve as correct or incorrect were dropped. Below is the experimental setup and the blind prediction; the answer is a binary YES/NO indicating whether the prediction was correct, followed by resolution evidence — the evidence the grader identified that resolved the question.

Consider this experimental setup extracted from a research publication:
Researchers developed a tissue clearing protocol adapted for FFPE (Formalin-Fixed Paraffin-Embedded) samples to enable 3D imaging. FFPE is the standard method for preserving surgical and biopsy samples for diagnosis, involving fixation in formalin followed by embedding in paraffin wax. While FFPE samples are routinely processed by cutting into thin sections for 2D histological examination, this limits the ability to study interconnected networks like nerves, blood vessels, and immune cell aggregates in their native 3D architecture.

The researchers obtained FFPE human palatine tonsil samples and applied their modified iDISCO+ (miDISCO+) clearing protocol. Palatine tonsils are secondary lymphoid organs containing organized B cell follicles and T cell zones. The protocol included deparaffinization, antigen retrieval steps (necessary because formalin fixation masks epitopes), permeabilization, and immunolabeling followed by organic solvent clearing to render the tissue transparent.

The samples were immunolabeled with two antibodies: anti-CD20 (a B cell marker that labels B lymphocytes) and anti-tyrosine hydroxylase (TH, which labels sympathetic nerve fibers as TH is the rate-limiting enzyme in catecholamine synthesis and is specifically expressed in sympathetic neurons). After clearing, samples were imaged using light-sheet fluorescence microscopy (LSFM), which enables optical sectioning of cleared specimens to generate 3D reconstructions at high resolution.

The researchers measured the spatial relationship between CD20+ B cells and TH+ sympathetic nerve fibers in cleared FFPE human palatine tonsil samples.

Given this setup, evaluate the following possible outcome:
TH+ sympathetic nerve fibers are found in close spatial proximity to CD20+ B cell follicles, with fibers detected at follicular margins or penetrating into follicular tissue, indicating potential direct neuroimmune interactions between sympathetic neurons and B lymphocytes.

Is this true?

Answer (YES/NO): YES